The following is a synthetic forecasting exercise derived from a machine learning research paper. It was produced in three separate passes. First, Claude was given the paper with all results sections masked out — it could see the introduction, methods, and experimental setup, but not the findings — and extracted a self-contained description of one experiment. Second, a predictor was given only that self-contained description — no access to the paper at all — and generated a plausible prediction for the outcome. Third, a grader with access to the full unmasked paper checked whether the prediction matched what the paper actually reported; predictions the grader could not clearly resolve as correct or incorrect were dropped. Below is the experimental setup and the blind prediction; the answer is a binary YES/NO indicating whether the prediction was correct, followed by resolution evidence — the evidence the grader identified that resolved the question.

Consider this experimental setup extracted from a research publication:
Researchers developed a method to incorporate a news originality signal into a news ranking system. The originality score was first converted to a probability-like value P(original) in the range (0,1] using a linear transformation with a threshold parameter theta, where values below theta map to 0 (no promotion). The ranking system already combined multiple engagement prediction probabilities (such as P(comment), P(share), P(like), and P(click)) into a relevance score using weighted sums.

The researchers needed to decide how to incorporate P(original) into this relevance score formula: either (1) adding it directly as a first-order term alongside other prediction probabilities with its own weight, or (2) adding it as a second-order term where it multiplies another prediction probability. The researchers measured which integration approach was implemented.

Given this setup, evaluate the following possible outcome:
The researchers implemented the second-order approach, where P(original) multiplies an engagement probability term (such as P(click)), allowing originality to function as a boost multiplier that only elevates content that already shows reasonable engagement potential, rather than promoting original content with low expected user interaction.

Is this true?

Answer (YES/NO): YES